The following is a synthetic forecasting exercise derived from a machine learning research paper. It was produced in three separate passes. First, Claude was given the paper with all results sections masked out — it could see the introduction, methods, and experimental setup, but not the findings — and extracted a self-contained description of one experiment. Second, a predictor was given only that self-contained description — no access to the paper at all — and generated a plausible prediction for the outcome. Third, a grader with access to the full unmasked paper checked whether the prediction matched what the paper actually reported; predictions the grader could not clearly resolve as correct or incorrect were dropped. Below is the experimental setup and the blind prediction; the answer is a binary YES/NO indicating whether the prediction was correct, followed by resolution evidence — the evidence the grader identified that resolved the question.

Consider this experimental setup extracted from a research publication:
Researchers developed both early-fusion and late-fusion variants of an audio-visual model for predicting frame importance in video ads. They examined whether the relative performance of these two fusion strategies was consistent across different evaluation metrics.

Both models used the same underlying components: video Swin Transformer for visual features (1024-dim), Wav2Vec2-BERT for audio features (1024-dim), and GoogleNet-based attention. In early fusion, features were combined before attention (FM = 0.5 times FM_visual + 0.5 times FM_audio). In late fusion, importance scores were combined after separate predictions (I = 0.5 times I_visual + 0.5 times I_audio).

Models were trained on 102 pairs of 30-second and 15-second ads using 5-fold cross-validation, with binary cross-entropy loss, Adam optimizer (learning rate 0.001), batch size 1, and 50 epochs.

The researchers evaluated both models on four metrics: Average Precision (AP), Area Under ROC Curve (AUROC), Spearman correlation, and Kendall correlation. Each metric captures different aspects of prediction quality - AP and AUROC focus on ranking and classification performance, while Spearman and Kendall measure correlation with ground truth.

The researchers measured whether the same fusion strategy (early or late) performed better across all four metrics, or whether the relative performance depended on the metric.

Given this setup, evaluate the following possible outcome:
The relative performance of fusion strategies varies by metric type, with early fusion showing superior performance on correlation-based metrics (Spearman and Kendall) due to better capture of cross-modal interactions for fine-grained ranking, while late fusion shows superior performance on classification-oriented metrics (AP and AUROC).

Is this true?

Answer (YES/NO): NO